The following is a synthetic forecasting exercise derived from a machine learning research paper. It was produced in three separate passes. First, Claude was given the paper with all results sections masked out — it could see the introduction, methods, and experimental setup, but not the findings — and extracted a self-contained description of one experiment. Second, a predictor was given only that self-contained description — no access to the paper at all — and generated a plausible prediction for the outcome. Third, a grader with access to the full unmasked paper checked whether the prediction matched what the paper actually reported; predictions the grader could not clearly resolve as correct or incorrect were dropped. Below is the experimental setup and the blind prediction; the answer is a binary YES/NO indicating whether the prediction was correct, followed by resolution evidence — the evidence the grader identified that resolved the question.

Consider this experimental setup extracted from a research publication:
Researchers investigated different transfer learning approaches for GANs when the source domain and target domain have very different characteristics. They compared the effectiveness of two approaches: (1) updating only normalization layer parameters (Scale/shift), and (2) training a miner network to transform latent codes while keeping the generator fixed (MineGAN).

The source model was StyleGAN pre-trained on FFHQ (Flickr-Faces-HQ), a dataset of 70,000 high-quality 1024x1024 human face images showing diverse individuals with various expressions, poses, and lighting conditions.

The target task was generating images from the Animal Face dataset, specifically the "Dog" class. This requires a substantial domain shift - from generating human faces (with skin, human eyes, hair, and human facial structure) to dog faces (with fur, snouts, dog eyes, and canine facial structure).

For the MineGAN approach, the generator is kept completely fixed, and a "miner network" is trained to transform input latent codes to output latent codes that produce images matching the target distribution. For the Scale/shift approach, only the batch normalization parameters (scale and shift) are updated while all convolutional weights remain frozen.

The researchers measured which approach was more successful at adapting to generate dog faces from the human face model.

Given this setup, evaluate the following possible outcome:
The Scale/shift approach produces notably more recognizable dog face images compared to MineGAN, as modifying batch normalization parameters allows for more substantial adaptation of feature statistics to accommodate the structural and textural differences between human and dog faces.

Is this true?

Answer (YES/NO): YES